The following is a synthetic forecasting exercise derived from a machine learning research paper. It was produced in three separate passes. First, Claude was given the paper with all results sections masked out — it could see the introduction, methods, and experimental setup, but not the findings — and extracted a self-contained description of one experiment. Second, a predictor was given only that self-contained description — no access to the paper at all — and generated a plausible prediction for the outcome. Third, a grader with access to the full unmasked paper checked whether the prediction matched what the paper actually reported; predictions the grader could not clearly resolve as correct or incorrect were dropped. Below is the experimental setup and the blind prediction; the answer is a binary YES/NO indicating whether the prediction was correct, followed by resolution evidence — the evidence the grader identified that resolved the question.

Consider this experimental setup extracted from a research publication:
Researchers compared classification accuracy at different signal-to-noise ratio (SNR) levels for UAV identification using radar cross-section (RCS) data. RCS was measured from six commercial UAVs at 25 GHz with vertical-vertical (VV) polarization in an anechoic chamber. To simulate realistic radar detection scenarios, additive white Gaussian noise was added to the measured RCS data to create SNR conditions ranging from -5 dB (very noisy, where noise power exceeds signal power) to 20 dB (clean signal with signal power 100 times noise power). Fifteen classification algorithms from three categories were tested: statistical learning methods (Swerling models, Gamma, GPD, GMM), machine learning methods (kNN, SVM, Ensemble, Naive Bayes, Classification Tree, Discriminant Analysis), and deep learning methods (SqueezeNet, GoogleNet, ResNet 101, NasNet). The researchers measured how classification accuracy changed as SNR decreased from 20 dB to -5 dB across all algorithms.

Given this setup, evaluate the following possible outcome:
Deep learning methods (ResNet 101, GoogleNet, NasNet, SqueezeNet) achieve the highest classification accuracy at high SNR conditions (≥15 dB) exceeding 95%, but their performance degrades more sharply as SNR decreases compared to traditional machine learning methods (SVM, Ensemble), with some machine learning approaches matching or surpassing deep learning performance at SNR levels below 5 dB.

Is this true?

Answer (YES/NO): NO